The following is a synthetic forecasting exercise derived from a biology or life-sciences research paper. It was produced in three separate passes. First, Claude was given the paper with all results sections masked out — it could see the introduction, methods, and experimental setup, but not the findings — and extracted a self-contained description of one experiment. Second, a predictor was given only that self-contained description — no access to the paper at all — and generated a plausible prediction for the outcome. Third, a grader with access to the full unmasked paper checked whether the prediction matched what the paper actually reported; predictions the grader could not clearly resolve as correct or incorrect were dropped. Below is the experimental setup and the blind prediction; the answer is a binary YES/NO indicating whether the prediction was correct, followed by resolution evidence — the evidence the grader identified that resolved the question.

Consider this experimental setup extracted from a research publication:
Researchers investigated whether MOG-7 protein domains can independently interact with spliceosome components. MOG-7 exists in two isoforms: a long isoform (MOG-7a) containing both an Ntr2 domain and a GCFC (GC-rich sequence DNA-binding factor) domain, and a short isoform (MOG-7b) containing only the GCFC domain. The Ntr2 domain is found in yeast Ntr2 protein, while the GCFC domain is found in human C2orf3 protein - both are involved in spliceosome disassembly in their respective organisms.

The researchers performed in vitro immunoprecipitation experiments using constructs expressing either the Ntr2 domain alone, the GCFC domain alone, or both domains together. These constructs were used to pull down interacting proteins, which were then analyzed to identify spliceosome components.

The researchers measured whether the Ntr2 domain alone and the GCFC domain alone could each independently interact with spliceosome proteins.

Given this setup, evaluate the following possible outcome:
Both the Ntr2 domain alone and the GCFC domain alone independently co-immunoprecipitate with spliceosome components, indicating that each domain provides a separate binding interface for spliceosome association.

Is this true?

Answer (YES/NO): YES